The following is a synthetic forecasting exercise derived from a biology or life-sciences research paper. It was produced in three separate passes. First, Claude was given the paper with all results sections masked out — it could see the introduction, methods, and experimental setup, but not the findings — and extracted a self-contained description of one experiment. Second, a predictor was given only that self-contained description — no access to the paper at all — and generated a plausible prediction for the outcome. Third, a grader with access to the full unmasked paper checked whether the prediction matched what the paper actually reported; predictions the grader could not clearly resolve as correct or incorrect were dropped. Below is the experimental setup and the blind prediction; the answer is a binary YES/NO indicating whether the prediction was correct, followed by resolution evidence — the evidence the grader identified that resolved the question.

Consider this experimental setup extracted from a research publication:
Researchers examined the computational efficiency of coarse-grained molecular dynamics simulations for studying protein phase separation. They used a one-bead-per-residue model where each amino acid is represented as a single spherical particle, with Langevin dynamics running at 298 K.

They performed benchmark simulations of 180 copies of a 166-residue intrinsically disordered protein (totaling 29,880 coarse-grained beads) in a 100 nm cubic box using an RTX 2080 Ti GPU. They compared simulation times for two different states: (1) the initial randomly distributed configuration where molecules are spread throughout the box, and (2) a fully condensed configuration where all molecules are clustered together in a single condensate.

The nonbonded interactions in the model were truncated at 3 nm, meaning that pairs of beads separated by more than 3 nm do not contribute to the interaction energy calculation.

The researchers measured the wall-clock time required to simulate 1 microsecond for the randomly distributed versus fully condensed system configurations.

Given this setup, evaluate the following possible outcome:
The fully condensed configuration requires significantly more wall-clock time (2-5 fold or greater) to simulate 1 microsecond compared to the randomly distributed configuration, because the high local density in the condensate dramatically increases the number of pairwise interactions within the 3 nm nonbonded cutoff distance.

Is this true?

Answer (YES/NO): YES